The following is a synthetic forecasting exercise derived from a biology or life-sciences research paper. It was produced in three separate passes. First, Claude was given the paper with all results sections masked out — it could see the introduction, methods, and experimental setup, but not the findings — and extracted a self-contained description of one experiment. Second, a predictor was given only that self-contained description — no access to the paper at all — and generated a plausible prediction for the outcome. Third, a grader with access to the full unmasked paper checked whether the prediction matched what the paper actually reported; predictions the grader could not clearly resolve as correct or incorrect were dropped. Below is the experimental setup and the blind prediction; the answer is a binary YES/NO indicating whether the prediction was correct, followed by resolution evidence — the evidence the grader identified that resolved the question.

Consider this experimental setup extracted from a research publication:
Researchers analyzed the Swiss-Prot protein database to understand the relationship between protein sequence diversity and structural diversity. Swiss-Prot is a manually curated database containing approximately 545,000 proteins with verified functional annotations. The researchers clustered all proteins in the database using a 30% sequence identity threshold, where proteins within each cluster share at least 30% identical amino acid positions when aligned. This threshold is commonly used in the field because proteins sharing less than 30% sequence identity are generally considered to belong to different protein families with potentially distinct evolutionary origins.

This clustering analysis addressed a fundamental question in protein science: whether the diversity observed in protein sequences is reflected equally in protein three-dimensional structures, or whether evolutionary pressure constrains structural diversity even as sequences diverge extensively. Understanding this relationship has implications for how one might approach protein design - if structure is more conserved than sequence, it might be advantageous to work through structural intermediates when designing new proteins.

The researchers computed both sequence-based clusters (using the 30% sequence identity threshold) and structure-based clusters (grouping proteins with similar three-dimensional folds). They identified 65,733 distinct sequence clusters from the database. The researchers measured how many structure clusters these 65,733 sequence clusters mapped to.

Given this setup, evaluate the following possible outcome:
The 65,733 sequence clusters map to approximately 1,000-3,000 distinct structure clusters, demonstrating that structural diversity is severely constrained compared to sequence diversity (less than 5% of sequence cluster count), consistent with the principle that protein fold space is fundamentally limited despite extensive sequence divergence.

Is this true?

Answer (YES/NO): NO